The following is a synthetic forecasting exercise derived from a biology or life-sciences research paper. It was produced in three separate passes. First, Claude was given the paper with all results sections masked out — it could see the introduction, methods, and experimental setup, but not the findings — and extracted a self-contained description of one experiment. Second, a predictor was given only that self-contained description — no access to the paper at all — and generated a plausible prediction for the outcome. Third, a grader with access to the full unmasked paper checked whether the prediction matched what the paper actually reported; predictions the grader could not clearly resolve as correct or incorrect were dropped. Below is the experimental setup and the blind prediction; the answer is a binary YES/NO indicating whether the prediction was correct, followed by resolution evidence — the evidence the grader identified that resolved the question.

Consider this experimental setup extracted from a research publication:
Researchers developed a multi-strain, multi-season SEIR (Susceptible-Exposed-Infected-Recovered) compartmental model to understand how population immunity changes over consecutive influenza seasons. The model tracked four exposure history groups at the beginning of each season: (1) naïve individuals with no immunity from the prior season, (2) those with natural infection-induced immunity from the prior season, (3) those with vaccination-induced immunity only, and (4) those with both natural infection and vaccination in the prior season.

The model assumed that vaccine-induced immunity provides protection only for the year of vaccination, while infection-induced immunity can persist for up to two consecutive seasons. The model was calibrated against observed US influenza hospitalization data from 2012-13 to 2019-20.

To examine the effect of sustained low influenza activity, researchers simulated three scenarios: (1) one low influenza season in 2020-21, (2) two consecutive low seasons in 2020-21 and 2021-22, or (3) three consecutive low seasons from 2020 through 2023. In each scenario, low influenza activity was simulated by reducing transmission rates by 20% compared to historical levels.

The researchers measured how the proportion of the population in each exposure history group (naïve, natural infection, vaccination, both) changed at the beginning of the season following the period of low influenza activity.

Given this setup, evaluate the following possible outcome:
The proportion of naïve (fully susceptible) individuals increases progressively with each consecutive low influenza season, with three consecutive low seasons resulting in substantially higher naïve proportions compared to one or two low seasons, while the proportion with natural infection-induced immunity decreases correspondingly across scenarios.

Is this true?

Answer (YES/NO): NO